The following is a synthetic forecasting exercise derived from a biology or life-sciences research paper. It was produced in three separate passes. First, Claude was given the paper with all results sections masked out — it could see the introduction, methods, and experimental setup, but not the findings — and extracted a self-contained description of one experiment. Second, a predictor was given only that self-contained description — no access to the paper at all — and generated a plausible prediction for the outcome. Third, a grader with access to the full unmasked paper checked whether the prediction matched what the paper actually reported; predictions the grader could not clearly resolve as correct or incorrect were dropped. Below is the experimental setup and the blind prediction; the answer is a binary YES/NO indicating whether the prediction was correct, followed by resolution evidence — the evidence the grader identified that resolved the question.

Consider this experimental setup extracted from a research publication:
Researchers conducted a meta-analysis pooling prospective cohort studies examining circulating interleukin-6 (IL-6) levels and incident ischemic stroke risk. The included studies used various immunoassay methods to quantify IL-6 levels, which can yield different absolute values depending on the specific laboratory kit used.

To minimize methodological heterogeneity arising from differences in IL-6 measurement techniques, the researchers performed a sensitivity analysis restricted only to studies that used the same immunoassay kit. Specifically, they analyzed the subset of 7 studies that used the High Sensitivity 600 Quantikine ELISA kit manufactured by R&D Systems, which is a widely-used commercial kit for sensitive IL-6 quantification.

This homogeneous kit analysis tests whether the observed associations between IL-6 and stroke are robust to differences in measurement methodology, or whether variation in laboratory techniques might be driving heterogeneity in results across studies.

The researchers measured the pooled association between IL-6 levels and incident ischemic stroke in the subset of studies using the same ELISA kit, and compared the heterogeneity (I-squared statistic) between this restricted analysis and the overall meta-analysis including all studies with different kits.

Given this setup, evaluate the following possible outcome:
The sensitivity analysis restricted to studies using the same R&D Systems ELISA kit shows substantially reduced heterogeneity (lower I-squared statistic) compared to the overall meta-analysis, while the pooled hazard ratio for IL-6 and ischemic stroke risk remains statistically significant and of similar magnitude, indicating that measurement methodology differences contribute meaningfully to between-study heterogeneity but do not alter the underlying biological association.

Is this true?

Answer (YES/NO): NO